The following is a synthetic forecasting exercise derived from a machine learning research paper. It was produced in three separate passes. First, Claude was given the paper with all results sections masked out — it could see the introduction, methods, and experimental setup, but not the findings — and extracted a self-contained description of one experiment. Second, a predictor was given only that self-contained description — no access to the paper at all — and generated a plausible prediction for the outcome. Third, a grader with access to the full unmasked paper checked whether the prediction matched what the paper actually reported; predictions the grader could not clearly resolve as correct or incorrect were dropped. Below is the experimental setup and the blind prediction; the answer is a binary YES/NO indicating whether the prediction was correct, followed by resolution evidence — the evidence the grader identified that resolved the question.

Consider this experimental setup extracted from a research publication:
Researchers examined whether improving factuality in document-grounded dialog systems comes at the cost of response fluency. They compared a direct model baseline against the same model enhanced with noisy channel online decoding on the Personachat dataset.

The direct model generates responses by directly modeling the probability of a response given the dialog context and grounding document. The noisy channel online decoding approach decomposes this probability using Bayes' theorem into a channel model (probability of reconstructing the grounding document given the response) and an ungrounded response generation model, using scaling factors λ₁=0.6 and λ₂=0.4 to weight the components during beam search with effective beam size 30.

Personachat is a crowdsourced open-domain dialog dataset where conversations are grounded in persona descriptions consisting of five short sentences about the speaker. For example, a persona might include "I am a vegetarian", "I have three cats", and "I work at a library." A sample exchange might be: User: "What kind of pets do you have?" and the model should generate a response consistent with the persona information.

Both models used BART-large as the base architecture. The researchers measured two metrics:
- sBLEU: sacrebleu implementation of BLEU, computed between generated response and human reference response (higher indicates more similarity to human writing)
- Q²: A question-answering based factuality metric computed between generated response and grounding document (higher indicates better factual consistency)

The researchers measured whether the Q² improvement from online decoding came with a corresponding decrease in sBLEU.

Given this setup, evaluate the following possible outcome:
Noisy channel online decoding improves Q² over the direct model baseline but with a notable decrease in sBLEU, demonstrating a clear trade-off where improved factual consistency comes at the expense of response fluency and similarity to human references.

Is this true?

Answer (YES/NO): NO